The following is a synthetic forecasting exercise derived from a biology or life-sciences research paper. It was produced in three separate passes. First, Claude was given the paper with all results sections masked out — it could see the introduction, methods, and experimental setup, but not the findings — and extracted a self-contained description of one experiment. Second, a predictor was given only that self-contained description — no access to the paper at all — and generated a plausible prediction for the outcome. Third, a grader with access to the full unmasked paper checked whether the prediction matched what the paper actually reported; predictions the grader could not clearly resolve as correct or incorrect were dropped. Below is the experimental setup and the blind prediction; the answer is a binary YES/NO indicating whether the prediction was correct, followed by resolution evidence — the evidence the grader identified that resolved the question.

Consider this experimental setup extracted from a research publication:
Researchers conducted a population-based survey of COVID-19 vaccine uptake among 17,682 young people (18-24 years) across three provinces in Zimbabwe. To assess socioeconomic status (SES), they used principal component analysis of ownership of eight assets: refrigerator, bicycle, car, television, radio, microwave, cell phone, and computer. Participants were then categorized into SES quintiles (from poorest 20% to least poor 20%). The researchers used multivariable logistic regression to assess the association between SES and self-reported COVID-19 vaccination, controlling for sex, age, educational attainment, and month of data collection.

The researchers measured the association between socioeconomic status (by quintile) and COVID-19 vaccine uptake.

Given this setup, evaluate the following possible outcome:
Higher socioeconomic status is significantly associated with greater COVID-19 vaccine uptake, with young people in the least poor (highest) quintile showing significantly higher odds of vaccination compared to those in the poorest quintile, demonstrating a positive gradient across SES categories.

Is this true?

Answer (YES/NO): YES